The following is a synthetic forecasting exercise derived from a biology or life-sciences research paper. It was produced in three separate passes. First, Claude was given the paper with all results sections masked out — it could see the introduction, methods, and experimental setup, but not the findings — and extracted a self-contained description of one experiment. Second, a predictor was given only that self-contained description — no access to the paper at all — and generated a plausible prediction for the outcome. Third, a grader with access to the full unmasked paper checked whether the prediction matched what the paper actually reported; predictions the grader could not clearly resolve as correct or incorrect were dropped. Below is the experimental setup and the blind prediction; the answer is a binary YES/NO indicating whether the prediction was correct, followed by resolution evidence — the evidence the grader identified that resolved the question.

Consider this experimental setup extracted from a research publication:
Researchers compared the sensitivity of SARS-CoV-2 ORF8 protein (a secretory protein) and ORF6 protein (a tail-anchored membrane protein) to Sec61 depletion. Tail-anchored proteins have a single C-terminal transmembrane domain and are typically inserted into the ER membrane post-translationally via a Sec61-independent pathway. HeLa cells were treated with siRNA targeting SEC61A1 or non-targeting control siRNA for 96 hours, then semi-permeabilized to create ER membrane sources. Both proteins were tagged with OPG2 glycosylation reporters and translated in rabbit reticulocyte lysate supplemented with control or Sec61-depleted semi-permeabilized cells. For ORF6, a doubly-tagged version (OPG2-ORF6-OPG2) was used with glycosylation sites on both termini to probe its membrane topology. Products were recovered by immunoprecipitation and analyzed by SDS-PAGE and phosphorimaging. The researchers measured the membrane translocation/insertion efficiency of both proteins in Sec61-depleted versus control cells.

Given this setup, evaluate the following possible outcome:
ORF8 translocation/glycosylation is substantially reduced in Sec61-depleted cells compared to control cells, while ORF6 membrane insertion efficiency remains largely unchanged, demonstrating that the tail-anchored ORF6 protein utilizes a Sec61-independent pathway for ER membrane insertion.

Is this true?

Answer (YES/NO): NO